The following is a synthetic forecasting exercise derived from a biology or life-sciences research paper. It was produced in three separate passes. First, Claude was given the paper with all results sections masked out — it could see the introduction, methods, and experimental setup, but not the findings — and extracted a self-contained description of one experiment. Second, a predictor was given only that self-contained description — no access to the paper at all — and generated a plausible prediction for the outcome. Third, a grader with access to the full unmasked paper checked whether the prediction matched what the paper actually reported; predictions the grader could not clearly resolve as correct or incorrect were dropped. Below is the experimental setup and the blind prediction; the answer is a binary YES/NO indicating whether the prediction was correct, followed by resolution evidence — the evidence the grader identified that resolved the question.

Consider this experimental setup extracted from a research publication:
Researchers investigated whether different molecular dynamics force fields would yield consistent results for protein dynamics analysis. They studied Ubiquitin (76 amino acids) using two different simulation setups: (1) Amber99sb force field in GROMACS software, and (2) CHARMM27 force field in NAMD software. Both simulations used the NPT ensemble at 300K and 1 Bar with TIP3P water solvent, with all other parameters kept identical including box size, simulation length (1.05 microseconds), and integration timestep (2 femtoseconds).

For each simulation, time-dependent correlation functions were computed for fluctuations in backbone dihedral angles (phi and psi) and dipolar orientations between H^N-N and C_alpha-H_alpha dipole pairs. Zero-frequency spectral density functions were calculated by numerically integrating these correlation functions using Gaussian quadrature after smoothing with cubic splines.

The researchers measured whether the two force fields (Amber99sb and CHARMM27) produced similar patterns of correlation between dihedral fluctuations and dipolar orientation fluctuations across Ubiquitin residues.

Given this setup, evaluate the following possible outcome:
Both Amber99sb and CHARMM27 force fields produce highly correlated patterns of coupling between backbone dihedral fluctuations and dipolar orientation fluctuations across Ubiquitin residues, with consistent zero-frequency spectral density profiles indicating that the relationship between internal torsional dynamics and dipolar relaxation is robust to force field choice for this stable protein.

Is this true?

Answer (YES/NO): YES